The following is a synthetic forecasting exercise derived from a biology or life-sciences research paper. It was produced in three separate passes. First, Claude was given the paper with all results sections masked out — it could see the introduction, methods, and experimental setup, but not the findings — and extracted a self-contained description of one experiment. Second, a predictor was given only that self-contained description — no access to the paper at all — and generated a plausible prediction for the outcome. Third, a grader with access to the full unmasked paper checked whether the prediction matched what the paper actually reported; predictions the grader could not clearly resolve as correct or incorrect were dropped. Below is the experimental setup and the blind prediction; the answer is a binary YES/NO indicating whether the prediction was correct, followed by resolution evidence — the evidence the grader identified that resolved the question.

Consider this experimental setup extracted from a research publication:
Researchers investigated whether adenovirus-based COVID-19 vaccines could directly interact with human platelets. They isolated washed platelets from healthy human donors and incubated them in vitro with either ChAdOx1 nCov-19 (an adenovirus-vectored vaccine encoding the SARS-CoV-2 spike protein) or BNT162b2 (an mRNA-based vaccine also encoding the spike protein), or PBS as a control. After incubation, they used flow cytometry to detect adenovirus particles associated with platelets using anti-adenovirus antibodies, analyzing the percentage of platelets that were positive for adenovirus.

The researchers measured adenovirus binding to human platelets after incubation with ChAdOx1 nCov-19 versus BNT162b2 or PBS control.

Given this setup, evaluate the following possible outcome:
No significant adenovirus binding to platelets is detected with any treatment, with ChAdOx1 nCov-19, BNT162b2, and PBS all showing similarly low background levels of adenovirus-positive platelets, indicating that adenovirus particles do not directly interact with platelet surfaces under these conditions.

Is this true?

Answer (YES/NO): NO